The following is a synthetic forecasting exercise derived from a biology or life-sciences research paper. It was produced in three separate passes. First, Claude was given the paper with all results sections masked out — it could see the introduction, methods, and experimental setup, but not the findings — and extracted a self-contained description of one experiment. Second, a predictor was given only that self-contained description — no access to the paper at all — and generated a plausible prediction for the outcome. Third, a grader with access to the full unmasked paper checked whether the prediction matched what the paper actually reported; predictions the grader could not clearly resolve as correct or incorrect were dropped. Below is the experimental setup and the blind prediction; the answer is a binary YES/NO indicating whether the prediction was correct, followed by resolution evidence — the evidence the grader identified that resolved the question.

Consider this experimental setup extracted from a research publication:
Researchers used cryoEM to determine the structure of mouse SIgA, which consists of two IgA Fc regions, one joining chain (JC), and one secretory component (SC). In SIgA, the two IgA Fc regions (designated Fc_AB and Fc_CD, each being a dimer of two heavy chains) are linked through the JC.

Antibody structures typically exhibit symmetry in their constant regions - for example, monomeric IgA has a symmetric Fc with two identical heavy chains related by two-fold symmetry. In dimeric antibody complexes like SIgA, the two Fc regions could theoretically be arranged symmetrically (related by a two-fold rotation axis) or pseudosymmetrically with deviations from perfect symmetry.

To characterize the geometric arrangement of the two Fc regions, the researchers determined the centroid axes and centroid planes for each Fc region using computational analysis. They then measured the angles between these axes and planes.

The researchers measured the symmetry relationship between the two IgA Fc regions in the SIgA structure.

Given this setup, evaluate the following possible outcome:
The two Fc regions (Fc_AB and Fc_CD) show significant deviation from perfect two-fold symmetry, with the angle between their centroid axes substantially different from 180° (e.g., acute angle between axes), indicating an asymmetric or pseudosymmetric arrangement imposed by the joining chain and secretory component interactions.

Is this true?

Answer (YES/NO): YES